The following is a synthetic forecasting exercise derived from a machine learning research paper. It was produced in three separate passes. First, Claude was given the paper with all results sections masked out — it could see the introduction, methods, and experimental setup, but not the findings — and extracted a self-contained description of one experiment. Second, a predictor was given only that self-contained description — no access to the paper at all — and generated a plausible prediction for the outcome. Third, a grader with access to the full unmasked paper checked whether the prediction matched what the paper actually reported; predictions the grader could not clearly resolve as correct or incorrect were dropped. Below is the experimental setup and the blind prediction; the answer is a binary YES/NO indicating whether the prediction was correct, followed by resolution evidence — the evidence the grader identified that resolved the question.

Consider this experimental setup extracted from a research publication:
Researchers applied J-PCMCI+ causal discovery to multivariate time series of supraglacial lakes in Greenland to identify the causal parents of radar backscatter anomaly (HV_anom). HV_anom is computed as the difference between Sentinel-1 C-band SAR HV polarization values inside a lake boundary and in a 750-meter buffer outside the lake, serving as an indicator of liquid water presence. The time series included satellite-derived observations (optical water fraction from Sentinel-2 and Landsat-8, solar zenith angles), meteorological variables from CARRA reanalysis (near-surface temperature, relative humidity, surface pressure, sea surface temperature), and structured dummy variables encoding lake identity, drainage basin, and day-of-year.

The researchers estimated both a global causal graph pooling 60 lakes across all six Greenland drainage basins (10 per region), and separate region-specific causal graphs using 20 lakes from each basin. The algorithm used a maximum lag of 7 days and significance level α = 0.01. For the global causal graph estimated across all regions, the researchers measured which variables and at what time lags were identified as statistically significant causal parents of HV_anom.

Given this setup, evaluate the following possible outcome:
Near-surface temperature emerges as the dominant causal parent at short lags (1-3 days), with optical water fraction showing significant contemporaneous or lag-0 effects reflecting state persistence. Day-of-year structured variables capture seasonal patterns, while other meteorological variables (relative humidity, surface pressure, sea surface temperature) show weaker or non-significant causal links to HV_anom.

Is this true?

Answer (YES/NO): NO